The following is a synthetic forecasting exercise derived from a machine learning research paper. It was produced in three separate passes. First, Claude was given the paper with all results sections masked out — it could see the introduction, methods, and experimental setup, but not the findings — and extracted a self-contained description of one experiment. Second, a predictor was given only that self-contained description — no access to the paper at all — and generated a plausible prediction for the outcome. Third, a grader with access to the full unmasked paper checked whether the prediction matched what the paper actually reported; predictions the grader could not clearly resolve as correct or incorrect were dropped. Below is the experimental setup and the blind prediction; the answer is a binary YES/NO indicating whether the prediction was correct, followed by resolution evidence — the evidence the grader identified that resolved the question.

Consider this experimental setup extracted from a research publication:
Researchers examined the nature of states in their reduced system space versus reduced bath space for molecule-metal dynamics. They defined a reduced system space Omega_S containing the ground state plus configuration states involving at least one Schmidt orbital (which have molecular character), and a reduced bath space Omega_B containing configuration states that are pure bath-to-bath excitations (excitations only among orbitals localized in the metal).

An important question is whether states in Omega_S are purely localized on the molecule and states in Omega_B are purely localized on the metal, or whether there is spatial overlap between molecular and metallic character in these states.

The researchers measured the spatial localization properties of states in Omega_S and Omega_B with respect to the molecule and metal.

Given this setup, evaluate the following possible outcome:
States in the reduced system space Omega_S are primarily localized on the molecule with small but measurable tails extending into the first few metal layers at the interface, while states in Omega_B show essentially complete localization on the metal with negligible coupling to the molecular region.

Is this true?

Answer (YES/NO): NO